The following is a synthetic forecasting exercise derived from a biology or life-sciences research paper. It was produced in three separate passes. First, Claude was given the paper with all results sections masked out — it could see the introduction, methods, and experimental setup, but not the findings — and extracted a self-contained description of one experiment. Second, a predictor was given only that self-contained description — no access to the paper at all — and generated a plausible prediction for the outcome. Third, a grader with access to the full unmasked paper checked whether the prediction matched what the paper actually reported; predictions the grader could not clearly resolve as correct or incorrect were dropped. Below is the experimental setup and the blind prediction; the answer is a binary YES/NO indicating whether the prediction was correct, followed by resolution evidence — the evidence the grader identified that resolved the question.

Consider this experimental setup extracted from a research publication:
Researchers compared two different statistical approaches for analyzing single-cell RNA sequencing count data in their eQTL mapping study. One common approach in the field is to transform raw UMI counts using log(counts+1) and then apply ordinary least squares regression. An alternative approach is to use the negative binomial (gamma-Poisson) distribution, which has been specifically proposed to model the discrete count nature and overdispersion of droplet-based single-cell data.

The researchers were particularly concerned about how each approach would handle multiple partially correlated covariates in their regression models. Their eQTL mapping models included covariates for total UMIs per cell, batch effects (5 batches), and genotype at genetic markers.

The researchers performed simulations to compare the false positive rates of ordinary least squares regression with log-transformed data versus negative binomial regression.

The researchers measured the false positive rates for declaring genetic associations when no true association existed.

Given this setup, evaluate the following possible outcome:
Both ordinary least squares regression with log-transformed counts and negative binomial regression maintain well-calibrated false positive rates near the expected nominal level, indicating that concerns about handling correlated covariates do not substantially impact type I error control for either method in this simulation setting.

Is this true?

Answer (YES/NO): NO